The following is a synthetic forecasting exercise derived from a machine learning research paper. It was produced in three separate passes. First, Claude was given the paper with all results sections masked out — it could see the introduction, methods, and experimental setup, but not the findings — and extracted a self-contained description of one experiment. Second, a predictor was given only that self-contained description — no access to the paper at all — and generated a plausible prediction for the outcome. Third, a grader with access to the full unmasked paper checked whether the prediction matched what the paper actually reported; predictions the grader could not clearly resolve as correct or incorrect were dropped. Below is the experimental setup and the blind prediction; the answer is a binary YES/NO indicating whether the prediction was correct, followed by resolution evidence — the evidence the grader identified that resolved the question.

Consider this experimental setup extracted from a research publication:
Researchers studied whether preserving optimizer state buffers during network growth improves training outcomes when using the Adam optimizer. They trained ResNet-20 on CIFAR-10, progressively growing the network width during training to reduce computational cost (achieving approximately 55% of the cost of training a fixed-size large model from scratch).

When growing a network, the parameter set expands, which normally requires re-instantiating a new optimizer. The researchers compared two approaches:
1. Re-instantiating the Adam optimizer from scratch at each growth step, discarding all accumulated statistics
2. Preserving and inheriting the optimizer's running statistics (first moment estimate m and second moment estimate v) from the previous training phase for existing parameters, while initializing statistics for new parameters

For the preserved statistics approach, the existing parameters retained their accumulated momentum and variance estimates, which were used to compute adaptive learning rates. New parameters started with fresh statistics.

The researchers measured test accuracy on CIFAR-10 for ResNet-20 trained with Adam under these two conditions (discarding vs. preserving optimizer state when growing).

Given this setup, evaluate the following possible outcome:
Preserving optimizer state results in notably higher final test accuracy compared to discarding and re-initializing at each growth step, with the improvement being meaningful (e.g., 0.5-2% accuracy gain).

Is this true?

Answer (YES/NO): NO